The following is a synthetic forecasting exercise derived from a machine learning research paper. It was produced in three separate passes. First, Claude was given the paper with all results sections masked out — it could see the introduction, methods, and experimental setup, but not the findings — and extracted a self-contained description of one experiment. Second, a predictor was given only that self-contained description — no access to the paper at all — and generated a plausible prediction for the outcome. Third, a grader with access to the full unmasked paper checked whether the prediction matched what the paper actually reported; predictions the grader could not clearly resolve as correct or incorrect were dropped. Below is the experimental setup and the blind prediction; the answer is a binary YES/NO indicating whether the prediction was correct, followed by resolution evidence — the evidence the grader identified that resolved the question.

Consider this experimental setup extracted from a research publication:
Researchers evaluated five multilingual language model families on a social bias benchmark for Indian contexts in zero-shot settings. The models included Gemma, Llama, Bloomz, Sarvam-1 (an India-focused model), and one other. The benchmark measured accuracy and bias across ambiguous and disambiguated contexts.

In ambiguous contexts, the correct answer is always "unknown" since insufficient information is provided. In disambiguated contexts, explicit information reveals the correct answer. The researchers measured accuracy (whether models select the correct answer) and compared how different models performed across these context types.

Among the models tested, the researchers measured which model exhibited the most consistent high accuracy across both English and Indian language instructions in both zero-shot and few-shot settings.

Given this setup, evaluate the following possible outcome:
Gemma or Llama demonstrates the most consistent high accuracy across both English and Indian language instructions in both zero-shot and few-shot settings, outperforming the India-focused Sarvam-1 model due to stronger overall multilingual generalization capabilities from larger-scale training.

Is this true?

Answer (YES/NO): YES